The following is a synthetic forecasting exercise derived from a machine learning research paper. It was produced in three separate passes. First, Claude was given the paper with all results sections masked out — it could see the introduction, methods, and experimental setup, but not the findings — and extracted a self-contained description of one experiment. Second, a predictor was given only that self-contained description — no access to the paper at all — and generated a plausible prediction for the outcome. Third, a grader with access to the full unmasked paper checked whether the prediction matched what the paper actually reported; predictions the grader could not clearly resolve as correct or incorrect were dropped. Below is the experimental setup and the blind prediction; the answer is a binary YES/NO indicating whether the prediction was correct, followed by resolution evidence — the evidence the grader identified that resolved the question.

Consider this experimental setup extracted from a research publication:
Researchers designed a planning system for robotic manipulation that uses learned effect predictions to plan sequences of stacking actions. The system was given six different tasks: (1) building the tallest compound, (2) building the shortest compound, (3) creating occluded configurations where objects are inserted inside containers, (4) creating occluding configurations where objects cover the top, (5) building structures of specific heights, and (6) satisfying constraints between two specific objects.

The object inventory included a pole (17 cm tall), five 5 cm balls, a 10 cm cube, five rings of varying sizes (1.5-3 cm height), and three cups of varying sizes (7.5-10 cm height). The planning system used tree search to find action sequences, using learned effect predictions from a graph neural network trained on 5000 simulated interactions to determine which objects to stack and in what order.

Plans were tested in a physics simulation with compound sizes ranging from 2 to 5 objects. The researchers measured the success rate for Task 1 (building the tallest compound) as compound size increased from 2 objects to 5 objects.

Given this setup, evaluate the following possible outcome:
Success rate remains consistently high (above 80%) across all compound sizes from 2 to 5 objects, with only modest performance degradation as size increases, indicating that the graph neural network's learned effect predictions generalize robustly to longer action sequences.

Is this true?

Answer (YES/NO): YES